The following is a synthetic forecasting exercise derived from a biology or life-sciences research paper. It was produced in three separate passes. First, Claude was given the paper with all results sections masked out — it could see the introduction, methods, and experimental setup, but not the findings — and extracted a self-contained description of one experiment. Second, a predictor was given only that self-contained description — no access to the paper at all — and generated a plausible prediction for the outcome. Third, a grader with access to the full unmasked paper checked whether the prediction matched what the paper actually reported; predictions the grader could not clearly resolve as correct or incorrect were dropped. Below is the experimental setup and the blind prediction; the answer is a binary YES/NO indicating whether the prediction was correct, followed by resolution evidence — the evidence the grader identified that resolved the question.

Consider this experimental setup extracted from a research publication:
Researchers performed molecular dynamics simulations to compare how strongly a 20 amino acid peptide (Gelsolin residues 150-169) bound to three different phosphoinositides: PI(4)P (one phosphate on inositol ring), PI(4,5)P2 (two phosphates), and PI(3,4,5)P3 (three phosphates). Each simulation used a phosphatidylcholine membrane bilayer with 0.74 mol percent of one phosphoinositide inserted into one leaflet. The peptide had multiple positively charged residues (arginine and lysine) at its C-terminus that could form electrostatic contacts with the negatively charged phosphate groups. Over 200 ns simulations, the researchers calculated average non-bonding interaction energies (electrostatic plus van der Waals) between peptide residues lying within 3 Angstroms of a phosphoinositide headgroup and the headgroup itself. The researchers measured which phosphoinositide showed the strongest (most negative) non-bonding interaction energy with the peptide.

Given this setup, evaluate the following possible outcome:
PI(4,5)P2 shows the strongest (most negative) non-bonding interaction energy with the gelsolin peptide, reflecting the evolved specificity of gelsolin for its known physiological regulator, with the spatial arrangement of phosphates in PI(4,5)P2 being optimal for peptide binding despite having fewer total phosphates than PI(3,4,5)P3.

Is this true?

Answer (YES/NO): NO